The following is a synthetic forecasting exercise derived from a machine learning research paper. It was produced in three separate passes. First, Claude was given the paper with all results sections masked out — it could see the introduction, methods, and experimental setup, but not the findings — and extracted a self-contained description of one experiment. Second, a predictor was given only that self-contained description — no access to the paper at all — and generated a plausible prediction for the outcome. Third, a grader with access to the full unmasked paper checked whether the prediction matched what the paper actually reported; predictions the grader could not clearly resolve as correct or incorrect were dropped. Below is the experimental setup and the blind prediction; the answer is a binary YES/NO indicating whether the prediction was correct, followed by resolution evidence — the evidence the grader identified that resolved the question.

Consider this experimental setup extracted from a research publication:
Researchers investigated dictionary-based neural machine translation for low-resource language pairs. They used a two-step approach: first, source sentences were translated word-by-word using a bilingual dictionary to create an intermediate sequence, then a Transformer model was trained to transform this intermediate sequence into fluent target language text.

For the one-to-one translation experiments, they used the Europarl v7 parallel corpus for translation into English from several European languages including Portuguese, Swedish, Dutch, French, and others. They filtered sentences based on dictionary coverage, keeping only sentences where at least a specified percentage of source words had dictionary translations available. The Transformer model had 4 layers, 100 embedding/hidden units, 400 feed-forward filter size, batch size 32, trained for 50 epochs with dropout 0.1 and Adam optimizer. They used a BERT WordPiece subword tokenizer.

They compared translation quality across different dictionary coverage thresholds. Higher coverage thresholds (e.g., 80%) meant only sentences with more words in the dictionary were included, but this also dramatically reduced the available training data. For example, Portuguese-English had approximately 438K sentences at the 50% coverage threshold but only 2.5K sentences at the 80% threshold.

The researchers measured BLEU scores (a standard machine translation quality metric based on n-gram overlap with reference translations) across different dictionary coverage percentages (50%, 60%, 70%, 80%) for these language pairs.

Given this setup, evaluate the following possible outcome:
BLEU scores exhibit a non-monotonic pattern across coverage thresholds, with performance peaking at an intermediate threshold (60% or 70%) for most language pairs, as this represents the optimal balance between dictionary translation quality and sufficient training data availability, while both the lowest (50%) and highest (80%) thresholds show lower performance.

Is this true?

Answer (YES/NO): YES